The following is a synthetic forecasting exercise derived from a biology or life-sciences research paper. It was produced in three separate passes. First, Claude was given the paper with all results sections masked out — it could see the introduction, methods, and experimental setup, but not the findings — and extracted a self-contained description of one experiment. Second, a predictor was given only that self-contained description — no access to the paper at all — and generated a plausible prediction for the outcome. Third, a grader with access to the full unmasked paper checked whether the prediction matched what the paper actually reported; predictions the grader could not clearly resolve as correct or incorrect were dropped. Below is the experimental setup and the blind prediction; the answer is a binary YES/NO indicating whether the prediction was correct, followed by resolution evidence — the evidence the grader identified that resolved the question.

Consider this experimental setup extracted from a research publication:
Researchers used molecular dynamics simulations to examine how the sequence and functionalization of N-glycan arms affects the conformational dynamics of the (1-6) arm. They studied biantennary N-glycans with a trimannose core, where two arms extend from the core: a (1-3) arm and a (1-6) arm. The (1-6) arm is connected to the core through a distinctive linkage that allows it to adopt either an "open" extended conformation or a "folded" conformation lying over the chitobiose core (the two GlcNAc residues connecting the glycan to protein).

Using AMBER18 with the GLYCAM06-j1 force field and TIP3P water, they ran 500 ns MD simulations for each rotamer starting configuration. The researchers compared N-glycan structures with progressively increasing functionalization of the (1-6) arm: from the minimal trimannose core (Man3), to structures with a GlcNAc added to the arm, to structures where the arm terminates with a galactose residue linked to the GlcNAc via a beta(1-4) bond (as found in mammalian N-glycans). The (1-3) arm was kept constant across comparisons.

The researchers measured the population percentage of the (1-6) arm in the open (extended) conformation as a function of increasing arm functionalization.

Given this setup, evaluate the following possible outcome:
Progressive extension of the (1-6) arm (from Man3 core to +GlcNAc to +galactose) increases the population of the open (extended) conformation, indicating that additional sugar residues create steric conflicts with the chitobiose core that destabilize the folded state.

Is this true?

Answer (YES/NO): NO